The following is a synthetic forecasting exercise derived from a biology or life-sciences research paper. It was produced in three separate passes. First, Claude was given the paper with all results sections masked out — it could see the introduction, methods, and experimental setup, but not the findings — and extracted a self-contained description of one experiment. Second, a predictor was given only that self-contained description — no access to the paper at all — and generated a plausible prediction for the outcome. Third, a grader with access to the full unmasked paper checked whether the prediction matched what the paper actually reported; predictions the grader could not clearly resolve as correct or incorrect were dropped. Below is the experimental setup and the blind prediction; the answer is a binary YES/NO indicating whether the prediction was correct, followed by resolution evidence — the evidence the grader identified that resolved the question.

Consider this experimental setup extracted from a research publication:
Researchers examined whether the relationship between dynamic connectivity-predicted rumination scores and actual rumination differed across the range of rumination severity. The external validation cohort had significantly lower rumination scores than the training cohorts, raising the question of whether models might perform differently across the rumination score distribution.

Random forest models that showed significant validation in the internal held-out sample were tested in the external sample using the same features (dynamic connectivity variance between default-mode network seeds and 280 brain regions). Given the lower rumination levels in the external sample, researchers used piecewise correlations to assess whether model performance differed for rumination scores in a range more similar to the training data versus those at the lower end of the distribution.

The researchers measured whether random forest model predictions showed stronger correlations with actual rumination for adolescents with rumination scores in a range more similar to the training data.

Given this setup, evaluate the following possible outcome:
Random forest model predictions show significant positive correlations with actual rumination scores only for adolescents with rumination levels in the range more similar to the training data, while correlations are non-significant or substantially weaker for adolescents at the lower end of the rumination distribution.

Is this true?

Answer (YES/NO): NO